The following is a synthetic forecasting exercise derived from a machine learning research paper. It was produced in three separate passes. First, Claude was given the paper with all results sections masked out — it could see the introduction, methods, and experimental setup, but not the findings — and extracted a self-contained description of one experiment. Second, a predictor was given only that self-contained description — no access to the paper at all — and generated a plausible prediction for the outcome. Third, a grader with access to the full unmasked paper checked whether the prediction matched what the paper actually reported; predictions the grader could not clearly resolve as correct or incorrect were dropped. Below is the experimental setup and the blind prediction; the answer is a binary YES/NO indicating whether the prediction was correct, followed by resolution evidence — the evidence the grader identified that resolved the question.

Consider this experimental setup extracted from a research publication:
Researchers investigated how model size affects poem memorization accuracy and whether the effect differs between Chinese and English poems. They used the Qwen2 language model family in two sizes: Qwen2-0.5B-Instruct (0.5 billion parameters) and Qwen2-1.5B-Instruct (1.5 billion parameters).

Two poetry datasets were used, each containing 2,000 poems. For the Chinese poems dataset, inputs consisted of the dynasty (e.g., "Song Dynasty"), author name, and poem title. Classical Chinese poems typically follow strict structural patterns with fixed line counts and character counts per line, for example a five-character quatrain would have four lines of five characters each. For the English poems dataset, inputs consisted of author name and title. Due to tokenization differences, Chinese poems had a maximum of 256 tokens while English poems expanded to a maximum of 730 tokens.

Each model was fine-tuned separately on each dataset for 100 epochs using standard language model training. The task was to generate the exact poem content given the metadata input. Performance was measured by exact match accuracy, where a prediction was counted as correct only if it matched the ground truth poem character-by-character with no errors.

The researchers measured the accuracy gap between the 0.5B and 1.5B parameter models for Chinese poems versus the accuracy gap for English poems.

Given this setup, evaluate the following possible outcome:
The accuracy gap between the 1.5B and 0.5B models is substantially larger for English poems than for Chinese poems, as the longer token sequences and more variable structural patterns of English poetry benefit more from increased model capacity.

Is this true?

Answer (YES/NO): NO